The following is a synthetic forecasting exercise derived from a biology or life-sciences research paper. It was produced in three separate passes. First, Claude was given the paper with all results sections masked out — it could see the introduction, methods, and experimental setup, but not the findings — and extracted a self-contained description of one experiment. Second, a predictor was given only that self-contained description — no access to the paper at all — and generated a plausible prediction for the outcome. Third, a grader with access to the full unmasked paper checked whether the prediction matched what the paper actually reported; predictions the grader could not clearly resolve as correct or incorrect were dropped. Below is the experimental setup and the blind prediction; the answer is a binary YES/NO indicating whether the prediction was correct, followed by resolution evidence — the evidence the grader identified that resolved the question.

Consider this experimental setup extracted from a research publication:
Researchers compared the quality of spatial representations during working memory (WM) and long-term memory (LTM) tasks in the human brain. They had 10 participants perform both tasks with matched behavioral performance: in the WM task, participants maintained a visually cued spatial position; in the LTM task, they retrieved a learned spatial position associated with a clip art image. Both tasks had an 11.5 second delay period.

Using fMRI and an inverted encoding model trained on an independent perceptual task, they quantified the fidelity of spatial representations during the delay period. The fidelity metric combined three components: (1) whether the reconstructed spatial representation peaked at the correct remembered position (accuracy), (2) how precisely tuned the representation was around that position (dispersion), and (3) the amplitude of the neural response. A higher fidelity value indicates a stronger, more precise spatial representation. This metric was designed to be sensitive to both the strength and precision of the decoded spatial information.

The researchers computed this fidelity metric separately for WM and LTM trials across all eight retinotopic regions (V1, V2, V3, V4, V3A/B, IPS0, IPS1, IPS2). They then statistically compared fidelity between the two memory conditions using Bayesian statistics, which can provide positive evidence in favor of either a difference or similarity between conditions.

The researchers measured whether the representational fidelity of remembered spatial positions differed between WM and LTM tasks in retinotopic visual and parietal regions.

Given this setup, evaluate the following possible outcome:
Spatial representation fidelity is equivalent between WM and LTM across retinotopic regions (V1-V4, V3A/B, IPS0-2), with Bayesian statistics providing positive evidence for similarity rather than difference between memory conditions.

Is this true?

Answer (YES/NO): NO